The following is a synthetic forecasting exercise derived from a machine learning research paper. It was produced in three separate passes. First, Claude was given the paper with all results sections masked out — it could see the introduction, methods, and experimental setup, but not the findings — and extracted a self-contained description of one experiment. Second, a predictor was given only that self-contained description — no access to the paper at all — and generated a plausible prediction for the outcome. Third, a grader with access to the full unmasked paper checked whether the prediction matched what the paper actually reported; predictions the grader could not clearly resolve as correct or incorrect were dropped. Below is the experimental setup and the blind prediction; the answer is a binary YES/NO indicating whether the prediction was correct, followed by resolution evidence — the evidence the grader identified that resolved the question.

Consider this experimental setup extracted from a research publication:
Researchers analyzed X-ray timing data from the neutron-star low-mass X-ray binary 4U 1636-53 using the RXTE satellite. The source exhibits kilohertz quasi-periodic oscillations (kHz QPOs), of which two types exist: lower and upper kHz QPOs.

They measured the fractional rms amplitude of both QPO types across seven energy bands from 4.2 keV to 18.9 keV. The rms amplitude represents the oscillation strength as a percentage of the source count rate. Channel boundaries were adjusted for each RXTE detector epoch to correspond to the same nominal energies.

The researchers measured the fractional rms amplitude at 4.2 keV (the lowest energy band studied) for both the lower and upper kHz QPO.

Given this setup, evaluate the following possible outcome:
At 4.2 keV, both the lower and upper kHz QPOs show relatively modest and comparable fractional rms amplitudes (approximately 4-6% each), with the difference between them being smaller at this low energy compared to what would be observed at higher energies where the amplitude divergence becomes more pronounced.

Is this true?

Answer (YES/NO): YES